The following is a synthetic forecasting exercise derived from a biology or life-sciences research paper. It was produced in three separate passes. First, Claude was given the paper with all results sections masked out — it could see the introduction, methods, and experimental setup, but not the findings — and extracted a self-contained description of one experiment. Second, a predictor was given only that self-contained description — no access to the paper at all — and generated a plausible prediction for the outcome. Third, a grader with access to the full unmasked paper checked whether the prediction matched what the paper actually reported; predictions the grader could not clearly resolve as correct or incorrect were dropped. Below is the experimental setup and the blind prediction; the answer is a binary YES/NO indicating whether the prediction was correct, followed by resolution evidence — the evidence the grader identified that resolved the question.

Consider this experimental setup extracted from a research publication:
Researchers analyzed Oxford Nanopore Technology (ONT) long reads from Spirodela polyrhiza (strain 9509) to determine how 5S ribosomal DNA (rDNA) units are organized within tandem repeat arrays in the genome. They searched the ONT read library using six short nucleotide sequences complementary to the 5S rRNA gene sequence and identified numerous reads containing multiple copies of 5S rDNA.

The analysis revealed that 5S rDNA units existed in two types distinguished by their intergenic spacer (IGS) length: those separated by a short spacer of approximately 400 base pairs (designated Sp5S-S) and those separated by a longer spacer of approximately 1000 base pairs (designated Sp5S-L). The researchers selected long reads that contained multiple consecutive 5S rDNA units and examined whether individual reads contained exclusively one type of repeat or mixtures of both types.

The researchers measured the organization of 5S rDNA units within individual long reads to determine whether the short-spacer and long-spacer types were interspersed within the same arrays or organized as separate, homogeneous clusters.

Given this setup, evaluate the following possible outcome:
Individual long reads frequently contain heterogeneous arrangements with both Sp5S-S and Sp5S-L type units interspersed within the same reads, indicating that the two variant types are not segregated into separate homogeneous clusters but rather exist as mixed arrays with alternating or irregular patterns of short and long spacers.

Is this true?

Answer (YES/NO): NO